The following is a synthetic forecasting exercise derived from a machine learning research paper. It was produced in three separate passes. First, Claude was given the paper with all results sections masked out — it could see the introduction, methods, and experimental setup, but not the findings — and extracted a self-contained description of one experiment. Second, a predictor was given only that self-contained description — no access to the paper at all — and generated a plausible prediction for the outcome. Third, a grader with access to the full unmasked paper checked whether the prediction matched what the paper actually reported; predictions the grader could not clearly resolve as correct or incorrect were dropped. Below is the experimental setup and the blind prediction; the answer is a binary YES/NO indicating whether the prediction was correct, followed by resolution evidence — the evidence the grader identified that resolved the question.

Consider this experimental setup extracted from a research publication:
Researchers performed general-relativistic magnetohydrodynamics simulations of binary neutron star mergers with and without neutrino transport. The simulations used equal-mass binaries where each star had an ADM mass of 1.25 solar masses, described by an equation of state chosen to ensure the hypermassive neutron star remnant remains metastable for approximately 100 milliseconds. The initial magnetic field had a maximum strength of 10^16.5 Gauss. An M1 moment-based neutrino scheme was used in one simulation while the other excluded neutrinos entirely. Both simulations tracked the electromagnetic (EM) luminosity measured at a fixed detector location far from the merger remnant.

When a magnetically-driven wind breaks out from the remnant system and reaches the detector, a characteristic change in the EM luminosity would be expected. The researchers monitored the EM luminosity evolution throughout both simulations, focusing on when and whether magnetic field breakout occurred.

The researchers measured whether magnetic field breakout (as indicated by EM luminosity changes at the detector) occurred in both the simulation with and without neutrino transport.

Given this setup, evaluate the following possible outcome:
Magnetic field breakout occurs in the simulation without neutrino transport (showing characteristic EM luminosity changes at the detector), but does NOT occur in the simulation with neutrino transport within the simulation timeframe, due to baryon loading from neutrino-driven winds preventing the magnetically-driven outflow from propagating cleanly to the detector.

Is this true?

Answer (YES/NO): NO